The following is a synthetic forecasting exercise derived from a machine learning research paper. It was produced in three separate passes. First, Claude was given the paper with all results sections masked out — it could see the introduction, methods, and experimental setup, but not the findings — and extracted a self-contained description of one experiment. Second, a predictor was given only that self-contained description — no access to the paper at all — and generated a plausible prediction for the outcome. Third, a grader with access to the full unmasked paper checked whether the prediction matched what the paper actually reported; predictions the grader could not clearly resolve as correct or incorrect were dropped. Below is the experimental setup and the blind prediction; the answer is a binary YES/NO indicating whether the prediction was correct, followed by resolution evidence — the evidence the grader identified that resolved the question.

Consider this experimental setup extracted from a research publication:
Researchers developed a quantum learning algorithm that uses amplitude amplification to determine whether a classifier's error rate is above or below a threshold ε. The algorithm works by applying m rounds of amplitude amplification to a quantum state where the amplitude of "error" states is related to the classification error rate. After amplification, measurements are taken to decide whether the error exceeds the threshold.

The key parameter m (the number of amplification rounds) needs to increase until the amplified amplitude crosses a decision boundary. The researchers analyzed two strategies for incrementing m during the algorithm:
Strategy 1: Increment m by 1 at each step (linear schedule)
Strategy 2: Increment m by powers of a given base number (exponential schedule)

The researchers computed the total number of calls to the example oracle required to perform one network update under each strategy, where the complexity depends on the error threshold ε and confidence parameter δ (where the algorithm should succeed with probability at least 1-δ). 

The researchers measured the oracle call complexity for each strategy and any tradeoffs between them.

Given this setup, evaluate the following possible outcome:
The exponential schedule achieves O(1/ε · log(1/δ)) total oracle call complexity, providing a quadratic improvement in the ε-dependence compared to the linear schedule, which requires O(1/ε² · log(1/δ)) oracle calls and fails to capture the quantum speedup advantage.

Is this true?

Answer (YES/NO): NO